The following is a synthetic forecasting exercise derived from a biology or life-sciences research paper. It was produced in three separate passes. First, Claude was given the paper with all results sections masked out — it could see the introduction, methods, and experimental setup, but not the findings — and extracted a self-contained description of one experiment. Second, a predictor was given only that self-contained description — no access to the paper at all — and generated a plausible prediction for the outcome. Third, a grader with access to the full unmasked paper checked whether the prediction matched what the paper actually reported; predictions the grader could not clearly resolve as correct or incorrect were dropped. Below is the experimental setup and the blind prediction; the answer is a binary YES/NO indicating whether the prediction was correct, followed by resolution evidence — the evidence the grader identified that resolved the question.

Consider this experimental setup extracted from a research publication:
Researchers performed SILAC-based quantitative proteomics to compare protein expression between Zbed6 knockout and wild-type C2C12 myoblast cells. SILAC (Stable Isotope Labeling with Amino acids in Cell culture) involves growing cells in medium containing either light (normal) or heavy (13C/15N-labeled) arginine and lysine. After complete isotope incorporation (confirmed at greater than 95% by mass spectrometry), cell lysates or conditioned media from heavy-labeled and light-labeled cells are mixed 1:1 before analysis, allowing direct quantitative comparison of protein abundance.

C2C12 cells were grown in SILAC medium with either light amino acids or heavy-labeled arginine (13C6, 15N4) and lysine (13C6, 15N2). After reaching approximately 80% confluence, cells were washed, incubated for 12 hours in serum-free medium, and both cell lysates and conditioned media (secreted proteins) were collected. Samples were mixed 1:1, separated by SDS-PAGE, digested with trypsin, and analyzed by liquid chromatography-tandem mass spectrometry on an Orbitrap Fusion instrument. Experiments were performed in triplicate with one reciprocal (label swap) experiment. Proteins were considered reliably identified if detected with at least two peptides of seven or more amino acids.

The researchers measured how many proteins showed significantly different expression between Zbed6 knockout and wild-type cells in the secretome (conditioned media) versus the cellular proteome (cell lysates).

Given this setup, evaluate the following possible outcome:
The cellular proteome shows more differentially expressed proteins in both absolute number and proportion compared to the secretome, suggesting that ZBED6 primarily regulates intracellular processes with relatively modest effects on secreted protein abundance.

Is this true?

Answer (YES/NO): YES